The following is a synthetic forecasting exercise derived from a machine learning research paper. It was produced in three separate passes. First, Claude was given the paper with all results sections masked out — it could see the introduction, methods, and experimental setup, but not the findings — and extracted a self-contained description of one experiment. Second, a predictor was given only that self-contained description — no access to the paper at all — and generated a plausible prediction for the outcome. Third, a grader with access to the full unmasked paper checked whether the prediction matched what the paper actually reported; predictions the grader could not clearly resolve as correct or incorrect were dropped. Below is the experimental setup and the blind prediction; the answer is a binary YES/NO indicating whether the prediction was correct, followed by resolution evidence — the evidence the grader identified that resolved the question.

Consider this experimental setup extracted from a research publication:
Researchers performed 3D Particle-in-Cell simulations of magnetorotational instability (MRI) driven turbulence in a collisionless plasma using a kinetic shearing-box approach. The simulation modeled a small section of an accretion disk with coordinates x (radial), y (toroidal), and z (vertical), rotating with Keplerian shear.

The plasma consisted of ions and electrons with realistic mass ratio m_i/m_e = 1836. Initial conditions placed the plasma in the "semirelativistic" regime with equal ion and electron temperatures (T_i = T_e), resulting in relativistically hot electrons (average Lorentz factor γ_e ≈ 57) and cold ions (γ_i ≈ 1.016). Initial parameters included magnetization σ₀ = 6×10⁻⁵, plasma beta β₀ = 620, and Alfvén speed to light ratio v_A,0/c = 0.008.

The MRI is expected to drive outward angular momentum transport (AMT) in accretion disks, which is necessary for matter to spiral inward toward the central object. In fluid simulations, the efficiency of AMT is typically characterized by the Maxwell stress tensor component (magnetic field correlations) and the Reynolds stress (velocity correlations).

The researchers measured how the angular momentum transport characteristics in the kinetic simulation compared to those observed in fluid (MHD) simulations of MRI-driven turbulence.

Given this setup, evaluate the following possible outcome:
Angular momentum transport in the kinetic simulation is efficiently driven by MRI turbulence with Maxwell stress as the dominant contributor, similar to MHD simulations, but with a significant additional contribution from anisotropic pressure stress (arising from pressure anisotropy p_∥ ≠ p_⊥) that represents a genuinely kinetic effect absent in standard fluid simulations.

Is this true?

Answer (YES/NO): YES